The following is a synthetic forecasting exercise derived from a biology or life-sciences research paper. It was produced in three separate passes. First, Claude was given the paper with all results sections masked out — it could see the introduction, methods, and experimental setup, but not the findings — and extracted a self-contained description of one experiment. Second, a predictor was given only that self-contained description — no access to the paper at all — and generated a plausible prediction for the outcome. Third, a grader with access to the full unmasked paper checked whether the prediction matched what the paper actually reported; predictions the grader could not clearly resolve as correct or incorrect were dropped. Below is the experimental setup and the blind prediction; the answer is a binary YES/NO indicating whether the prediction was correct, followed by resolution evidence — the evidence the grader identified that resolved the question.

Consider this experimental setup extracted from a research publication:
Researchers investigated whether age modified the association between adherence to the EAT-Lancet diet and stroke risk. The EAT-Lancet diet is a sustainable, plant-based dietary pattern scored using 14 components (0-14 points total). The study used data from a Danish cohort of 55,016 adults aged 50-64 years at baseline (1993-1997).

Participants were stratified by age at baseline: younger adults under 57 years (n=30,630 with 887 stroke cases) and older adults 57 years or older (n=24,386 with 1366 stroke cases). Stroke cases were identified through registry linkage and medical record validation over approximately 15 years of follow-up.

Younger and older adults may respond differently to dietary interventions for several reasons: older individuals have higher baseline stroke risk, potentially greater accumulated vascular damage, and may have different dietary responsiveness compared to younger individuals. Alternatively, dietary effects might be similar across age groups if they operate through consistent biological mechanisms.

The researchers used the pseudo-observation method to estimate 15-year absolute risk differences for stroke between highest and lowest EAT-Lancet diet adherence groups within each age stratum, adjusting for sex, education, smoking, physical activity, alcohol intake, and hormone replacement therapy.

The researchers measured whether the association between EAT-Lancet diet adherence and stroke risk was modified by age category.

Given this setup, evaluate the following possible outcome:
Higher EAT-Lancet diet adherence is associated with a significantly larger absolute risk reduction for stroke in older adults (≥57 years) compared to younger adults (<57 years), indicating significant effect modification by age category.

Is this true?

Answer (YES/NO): NO